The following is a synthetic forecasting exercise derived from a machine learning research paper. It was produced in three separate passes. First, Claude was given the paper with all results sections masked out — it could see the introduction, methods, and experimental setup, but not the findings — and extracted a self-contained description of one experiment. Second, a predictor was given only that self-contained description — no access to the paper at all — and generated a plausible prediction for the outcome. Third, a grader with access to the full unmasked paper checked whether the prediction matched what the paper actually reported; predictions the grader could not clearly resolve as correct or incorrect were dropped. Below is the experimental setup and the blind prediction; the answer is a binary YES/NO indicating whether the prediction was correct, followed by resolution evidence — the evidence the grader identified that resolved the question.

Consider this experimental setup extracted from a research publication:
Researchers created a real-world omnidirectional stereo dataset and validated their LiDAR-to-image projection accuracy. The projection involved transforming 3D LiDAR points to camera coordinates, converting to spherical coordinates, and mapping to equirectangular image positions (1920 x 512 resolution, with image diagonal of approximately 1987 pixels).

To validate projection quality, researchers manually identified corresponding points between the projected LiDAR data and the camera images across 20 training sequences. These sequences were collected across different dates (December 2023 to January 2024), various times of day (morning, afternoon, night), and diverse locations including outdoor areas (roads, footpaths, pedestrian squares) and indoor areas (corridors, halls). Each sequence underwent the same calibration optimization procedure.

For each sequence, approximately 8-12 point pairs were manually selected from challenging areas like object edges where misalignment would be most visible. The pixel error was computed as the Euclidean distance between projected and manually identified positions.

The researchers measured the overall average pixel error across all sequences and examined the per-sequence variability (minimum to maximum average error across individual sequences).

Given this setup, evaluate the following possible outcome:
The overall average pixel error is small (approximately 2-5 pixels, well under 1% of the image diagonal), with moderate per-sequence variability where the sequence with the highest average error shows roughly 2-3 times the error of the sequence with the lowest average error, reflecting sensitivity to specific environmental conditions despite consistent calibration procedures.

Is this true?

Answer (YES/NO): NO